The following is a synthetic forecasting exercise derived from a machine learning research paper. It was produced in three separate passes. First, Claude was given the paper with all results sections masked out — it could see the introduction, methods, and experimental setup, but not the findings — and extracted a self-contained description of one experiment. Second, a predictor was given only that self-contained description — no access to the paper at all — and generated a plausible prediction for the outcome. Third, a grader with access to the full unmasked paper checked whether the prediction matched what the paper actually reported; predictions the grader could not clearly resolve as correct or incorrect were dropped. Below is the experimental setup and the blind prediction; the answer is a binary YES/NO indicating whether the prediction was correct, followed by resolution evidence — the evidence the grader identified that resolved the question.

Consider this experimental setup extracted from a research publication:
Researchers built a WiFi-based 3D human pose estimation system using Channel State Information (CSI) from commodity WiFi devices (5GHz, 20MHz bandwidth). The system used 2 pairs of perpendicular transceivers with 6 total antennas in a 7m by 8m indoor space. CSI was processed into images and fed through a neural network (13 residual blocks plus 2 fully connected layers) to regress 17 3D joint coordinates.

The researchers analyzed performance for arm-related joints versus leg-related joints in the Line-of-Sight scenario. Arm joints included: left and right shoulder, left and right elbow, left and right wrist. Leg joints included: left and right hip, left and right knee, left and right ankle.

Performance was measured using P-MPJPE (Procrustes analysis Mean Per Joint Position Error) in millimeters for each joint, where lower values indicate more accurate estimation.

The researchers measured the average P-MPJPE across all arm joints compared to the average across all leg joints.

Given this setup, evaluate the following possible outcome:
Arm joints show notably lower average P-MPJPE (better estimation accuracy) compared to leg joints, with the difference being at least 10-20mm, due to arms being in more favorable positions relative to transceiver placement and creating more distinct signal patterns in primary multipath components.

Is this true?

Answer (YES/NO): NO